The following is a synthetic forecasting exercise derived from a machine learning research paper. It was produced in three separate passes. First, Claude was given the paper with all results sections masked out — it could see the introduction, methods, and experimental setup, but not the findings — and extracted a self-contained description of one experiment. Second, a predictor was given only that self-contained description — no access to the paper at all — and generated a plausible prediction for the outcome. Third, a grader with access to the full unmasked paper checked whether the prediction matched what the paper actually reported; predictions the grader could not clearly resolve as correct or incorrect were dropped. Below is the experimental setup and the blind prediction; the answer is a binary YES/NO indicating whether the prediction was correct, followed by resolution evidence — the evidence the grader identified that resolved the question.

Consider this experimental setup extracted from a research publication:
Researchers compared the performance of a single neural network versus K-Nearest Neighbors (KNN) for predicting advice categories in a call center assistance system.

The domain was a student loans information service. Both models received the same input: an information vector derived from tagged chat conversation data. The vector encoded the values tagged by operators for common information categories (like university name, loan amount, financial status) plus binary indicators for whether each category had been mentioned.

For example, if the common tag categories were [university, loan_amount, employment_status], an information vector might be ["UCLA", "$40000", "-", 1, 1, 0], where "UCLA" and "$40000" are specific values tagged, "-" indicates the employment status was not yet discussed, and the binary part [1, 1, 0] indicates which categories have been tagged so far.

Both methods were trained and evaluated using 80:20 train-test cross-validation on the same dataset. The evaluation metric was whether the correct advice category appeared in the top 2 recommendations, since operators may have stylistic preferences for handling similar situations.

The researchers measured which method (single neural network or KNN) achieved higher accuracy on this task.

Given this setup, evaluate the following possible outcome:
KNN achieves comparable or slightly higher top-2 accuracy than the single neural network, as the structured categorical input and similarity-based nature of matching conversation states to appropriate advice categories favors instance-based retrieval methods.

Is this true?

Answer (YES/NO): YES